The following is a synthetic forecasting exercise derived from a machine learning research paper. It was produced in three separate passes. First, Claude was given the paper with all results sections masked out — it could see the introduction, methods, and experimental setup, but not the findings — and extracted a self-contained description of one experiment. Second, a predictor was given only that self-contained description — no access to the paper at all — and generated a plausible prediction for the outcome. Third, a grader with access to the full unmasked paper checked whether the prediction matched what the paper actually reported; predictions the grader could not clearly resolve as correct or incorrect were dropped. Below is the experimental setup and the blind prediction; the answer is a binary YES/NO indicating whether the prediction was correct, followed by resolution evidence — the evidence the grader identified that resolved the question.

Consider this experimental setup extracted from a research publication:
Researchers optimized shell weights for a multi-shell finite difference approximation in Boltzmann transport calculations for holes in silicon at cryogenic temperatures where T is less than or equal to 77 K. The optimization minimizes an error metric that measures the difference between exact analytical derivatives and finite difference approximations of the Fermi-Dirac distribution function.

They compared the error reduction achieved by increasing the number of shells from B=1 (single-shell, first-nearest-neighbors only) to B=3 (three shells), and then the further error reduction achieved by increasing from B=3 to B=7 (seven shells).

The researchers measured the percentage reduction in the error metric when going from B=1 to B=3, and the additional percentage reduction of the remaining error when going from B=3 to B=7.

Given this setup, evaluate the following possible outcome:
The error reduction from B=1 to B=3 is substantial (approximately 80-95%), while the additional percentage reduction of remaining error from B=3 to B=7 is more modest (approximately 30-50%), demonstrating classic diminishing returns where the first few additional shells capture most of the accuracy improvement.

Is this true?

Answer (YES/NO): NO